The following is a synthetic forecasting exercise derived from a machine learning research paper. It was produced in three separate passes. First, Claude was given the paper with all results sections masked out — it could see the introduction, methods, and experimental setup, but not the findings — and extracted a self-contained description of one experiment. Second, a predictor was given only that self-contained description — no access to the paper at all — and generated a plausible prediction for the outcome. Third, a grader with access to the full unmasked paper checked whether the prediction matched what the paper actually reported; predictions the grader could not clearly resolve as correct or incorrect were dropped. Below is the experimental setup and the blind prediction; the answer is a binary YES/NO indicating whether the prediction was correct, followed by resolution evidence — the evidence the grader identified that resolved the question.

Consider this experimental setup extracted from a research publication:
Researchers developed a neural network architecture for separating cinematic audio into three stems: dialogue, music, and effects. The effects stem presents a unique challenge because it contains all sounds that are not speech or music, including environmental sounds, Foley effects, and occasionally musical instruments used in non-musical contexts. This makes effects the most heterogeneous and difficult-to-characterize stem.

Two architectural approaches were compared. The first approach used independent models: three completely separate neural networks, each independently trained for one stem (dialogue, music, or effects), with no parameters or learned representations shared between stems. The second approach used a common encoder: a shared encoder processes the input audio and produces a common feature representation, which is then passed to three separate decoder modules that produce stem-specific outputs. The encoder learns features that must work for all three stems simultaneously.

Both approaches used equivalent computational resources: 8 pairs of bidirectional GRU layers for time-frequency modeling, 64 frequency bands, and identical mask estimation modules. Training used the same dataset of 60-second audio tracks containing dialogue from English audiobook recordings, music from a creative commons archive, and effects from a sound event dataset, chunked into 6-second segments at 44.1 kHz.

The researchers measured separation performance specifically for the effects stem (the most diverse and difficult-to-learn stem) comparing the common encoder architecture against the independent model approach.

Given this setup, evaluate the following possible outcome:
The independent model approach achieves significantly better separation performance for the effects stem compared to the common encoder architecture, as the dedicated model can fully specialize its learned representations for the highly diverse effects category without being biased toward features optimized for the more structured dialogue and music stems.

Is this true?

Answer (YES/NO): NO